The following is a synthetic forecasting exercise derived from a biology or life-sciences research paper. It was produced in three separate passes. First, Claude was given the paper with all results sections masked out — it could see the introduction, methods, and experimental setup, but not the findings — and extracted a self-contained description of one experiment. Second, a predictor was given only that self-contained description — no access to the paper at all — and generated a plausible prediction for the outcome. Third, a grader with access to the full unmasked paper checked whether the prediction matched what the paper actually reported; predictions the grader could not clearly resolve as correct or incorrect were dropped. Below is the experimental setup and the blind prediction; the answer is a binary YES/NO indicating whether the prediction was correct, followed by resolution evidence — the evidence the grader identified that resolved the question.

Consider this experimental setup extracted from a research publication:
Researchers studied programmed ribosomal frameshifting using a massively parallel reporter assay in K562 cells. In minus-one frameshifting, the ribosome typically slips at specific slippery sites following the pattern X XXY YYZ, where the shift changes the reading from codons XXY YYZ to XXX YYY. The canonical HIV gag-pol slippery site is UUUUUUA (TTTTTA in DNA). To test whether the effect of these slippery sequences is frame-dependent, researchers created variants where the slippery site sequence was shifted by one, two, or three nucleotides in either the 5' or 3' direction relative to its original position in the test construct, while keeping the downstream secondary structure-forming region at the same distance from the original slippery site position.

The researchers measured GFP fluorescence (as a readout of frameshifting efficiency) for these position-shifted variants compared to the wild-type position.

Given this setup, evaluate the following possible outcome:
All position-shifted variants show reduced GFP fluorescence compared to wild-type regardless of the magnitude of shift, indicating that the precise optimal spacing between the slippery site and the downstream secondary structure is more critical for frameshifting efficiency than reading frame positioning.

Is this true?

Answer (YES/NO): NO